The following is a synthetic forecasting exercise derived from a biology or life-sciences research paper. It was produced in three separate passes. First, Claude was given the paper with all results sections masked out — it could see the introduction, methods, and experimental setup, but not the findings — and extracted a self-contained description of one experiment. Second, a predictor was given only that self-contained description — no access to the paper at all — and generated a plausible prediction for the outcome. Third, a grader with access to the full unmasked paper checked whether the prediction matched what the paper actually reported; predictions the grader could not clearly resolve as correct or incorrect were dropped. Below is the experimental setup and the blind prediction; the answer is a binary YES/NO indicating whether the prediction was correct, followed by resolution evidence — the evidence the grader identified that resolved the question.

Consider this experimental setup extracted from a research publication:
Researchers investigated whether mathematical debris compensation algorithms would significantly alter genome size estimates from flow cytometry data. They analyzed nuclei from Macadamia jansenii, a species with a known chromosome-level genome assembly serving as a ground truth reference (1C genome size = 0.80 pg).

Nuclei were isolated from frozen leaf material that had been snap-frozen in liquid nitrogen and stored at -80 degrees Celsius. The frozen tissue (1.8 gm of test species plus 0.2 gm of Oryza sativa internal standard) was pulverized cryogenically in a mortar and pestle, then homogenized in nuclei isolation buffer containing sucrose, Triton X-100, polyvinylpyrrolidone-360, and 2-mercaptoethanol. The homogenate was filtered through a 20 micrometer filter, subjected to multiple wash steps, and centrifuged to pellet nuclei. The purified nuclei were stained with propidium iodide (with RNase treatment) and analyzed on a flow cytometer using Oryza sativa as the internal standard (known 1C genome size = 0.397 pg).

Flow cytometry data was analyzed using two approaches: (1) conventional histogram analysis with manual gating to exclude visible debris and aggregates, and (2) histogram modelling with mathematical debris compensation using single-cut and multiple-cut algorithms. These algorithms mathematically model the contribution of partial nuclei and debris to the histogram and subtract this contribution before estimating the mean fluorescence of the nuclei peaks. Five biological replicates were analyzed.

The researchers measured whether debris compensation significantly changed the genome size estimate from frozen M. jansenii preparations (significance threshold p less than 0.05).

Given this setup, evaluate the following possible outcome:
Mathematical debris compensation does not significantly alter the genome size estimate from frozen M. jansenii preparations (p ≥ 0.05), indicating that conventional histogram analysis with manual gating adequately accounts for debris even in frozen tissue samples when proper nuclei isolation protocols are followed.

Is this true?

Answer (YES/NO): NO